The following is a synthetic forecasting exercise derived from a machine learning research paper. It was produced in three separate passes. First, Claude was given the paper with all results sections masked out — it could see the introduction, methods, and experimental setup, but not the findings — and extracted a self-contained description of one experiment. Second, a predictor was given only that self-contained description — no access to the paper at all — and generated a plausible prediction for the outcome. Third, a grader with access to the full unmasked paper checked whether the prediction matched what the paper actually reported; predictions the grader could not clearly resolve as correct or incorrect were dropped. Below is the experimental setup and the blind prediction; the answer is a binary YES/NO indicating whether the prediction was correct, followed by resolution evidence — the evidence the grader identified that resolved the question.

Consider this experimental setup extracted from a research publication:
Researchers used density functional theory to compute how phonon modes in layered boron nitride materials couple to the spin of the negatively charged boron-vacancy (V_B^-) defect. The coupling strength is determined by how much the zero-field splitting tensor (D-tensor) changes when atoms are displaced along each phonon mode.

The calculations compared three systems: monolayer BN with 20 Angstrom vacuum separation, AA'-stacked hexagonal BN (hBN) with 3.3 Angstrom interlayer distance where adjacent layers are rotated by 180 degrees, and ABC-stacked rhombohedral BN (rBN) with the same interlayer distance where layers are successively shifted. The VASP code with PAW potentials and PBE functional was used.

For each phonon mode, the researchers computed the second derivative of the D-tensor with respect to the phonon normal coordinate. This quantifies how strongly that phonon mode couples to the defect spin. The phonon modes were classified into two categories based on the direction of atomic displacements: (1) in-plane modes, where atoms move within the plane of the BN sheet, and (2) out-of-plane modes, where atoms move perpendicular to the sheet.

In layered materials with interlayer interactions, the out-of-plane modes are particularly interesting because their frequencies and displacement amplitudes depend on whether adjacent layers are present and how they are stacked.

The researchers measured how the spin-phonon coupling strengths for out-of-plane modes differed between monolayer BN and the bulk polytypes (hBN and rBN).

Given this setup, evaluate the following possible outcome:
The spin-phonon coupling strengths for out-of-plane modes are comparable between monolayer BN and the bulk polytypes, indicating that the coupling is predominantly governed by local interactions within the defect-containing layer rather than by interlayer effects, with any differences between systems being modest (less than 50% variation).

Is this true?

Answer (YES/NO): NO